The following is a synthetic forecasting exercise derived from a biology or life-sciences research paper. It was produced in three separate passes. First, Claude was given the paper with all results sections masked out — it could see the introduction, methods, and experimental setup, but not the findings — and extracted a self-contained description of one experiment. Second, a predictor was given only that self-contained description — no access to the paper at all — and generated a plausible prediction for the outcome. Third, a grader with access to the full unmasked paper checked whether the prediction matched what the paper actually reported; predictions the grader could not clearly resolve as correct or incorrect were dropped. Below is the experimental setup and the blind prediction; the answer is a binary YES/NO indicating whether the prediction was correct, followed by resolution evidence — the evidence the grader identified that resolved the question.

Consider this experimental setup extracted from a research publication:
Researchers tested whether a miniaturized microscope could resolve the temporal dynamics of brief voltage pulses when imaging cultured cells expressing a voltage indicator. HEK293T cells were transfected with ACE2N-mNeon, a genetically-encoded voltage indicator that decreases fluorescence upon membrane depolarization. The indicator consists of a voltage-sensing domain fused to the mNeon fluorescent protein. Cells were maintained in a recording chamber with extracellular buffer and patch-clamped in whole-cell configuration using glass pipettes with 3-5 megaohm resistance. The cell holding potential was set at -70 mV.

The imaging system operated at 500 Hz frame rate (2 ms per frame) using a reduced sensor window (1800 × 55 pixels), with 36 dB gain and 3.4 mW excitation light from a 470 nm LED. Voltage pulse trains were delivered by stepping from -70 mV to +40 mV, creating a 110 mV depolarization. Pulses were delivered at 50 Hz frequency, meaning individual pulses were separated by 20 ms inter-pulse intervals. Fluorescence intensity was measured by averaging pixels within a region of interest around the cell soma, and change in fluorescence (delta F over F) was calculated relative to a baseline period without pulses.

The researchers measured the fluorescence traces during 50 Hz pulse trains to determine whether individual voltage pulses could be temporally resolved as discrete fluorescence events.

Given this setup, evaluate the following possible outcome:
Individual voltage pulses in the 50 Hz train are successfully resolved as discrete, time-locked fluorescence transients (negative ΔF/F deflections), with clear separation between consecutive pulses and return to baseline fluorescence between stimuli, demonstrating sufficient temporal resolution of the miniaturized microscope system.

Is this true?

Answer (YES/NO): YES